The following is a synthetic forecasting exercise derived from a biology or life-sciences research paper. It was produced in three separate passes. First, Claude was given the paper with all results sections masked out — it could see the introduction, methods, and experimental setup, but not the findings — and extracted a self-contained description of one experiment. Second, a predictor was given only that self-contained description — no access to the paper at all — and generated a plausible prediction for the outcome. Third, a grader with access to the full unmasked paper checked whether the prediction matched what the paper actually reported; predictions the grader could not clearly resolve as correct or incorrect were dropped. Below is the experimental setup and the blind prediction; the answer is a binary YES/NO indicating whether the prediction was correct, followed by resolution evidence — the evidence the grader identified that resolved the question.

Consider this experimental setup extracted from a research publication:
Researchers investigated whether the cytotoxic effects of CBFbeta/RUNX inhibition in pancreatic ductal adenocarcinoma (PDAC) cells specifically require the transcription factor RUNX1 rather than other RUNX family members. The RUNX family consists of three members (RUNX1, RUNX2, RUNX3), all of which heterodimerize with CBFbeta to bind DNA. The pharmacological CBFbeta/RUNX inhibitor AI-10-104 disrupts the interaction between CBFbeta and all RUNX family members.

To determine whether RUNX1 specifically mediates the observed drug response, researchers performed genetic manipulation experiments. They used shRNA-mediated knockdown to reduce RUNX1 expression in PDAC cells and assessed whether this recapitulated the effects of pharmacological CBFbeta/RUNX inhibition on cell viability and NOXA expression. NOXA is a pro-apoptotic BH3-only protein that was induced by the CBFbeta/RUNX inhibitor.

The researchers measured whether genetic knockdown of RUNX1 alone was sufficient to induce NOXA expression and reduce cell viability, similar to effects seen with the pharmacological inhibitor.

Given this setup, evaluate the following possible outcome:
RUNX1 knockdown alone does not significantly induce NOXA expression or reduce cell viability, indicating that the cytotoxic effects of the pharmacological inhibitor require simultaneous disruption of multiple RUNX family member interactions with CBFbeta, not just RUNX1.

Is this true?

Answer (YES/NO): NO